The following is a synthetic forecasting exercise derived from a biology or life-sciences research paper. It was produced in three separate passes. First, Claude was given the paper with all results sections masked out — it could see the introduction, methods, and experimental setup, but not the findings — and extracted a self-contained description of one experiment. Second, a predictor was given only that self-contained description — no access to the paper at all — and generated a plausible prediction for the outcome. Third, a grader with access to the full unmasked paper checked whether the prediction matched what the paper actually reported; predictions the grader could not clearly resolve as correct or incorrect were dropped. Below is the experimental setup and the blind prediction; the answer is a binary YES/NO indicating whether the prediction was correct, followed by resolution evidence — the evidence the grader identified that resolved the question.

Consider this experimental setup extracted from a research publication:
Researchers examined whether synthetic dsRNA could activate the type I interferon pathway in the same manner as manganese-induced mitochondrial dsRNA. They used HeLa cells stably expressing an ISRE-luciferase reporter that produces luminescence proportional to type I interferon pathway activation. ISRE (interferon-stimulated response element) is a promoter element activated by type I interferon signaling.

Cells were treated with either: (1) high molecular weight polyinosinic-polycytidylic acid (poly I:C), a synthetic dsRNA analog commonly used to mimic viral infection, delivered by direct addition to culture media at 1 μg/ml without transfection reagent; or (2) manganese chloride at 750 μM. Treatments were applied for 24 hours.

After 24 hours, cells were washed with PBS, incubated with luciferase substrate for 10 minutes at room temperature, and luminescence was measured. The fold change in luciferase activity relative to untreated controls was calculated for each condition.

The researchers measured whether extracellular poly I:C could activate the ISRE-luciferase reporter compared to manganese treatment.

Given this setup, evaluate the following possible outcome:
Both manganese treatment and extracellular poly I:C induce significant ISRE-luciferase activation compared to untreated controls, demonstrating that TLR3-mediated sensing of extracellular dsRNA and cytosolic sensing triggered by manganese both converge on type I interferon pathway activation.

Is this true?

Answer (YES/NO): YES